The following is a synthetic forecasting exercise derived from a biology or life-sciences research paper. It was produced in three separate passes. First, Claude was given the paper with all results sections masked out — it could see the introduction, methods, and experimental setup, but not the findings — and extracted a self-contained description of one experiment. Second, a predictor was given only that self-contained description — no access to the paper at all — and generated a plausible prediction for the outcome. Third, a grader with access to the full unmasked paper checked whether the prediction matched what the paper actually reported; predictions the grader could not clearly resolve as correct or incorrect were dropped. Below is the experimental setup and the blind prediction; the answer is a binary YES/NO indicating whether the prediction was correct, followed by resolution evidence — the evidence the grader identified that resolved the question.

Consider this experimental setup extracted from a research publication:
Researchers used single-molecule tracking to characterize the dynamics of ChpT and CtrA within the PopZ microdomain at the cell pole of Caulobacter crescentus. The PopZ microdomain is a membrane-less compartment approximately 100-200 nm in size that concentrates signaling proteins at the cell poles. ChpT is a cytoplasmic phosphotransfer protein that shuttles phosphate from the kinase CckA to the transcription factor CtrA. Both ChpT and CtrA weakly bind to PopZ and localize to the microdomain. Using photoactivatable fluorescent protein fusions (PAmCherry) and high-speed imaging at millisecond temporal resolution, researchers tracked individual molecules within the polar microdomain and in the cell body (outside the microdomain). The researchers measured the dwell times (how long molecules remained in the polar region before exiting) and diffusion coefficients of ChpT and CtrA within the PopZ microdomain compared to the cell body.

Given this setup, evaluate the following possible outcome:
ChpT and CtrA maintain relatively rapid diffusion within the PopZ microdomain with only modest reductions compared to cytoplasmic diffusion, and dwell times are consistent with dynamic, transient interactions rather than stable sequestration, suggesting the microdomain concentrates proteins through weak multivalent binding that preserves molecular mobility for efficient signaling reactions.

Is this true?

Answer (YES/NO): NO